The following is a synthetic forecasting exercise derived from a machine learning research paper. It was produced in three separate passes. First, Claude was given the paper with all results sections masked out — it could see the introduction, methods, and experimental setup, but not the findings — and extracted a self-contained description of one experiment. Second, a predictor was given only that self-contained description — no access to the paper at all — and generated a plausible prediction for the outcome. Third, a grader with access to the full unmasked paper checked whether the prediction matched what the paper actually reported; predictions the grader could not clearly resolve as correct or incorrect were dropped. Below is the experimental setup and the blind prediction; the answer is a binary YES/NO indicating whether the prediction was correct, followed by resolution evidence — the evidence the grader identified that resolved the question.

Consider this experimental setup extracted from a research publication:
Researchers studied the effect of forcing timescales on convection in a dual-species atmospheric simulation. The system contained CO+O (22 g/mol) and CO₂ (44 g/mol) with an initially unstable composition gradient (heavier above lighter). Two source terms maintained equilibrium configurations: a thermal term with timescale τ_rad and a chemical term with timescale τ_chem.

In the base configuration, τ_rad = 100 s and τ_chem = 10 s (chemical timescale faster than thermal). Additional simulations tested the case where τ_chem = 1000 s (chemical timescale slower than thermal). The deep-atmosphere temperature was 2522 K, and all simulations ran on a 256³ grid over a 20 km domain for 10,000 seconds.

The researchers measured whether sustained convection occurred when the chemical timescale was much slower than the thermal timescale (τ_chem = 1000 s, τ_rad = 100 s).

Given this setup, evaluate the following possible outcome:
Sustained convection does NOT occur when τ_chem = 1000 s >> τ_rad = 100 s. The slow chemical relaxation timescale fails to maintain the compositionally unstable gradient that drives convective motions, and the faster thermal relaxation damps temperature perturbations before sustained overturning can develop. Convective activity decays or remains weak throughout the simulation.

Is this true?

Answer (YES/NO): YES